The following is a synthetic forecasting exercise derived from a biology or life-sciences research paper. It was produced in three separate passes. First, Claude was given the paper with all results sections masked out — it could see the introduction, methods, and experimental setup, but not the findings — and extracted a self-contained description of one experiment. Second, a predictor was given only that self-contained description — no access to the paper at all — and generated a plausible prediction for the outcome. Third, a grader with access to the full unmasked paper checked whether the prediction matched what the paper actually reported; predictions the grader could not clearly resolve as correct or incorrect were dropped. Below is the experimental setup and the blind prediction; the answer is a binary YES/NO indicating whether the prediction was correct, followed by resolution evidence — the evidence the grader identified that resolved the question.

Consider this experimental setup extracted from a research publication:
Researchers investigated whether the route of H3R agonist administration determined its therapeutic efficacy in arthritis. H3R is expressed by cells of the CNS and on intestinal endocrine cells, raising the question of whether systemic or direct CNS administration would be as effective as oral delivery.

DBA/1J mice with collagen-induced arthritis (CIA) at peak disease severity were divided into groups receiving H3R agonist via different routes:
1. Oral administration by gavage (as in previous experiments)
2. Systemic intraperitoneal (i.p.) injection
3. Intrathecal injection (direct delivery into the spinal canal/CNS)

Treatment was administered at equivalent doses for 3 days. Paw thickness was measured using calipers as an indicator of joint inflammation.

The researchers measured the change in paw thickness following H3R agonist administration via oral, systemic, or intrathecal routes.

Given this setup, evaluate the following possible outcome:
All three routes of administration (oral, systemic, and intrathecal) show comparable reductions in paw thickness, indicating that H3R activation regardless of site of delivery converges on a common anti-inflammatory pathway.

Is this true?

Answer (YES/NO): NO